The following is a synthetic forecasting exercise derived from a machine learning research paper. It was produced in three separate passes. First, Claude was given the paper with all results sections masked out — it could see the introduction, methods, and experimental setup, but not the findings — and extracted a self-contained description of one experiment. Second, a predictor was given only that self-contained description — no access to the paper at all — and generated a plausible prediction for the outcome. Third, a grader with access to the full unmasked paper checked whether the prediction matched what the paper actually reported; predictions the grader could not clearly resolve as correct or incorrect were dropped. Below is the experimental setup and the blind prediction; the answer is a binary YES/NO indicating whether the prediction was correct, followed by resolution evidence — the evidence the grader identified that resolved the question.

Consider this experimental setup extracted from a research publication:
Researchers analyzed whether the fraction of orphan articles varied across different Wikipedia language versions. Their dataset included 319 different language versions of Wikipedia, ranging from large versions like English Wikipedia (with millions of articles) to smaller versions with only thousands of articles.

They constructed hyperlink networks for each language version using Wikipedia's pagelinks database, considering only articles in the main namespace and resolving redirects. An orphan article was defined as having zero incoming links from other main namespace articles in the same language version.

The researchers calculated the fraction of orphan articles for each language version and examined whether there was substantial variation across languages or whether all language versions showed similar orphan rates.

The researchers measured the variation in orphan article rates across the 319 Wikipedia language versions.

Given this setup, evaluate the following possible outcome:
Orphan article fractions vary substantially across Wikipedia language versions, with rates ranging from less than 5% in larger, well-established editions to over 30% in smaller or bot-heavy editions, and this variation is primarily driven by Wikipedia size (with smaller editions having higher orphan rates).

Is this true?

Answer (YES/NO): NO